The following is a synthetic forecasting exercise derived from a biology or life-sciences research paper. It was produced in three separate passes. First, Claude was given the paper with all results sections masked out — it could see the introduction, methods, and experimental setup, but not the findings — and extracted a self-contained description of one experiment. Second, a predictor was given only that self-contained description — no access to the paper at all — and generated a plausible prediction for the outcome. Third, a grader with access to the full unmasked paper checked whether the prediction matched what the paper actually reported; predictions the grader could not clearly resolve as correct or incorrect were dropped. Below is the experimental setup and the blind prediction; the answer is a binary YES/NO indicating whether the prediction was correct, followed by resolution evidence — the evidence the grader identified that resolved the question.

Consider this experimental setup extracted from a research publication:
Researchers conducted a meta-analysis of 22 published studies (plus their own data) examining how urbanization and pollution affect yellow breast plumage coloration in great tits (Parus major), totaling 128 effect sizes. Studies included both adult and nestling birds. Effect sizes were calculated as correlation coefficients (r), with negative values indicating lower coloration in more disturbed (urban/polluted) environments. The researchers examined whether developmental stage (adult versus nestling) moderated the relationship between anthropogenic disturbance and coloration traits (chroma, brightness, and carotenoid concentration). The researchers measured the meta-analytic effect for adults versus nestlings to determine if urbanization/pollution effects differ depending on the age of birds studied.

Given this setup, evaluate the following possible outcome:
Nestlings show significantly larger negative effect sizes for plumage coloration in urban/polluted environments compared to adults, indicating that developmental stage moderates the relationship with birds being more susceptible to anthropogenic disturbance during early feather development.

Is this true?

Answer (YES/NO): NO